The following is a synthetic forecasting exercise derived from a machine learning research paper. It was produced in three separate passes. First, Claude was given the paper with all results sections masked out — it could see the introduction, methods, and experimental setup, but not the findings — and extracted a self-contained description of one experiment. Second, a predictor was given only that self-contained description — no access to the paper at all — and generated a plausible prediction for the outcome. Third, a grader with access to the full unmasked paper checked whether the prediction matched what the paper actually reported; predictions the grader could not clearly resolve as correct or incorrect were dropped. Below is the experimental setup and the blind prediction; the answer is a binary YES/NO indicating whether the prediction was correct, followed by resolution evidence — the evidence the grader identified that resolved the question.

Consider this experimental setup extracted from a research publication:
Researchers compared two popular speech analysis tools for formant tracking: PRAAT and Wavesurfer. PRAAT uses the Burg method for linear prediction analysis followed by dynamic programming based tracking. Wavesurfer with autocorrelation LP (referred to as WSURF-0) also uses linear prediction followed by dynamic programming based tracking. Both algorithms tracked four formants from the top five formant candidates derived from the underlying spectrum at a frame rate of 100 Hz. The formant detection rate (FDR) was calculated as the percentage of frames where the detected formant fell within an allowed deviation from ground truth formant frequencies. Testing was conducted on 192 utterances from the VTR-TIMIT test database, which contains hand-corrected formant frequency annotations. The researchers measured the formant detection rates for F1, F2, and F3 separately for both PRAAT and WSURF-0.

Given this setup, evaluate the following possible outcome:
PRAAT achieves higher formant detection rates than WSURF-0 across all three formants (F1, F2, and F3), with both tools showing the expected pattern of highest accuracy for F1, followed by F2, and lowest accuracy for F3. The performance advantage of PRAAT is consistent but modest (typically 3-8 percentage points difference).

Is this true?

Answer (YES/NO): NO